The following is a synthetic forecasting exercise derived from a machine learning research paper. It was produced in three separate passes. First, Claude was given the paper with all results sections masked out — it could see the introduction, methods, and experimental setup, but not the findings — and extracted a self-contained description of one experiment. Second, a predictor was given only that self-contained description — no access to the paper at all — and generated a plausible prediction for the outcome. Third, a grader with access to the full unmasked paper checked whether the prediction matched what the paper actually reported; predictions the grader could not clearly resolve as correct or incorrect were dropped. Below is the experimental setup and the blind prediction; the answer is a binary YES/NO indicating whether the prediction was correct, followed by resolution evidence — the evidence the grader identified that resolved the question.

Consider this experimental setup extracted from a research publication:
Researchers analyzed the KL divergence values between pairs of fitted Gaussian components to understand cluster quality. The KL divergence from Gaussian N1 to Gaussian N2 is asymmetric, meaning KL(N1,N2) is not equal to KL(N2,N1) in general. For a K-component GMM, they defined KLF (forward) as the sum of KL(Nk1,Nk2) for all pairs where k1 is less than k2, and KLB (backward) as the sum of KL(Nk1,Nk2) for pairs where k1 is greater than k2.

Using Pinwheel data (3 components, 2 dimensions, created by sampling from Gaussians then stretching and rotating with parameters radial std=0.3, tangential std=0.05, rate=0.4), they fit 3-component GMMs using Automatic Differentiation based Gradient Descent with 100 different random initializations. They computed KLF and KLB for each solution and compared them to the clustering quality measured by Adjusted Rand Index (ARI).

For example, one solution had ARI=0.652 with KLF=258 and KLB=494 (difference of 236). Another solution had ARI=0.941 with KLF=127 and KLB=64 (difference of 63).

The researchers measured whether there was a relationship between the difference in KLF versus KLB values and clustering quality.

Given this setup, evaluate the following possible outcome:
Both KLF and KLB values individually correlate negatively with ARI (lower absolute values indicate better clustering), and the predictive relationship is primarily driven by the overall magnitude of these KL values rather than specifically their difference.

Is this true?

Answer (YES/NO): NO